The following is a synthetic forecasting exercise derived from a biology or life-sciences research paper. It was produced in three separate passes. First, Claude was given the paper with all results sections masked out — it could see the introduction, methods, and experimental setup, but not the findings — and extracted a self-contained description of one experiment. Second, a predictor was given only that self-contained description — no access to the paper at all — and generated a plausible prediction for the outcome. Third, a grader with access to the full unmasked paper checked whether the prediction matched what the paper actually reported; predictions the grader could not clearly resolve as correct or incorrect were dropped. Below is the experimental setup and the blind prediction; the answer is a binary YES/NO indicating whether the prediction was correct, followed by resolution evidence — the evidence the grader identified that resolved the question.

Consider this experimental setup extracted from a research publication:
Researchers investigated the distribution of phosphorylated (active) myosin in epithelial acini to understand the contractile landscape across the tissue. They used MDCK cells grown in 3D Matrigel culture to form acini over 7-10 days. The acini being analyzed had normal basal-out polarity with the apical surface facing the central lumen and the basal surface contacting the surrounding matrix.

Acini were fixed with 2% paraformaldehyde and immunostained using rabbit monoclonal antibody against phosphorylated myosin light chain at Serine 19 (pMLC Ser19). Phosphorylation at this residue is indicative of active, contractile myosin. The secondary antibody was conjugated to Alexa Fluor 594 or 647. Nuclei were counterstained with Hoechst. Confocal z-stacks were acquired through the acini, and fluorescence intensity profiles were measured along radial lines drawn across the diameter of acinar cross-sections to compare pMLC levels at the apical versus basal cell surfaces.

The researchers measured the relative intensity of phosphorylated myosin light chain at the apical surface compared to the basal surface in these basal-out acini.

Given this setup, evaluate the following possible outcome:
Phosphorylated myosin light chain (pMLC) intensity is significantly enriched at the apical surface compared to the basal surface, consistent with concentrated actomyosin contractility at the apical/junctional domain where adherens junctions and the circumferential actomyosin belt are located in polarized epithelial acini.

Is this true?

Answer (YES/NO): NO